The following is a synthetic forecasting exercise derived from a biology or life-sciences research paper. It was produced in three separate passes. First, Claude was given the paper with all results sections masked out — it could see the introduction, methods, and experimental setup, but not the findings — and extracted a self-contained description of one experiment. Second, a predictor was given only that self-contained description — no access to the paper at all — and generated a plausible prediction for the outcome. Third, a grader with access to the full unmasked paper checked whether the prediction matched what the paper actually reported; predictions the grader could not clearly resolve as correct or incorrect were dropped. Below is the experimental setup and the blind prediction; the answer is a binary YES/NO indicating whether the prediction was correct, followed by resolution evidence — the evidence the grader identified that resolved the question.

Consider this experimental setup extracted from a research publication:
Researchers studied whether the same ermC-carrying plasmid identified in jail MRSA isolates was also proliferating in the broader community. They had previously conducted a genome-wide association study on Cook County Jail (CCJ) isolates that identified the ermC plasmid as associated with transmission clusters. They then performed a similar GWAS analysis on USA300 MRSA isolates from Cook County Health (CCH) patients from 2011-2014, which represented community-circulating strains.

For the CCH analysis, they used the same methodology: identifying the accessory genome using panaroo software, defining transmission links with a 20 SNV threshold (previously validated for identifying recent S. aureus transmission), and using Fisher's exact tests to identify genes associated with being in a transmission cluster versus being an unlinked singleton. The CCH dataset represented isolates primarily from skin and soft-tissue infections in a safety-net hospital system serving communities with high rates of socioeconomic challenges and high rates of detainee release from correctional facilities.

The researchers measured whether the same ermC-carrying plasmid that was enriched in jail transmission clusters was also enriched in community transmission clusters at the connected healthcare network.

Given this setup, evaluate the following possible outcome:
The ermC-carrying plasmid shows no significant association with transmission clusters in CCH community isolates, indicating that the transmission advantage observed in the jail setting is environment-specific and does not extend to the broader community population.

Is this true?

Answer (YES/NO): NO